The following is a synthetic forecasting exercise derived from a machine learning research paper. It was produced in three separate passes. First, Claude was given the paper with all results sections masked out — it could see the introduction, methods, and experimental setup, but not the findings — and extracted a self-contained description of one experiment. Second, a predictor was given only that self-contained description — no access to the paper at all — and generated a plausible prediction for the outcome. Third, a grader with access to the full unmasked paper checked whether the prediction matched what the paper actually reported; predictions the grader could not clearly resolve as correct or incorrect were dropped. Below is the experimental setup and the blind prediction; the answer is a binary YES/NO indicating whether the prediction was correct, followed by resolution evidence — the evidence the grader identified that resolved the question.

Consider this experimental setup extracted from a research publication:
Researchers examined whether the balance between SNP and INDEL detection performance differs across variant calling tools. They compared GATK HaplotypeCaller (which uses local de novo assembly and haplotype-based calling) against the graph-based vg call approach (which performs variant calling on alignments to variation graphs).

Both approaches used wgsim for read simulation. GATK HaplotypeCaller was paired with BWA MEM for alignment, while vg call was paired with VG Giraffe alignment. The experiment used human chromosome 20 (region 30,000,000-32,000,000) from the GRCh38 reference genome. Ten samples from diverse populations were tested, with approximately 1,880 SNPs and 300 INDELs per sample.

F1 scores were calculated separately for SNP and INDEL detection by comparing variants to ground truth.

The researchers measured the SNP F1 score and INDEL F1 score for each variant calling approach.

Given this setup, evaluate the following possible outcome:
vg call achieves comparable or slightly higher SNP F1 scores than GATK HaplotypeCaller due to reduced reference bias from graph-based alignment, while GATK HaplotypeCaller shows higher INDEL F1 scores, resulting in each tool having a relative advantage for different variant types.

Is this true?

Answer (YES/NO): NO